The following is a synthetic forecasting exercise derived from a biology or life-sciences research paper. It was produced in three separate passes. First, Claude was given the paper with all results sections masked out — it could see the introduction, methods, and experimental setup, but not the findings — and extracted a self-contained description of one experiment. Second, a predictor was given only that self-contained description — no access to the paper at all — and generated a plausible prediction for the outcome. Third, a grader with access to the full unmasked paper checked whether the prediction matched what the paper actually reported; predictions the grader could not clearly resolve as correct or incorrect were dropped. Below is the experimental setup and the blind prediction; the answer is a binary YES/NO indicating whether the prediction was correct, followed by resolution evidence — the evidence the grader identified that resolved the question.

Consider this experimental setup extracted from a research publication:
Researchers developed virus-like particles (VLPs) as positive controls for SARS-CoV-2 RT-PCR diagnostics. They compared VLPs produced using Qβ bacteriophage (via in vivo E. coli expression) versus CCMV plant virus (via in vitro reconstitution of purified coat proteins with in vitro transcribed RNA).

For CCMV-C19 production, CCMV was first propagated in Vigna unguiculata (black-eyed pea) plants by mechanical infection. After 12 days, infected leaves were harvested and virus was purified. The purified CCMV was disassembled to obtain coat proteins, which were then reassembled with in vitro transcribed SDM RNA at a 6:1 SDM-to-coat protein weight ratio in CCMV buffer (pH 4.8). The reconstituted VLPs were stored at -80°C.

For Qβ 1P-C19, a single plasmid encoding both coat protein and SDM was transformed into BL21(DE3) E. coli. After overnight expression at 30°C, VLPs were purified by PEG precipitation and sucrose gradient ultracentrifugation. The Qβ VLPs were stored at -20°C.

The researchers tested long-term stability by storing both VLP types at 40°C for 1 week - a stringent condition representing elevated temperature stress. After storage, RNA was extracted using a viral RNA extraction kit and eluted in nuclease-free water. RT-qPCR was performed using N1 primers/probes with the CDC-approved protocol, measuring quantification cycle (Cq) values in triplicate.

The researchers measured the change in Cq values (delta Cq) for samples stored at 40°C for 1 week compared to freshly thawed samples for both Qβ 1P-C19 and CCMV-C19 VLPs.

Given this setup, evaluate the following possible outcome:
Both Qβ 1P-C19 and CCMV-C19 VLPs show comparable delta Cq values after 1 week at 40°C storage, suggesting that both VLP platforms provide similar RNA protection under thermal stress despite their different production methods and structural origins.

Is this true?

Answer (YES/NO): NO